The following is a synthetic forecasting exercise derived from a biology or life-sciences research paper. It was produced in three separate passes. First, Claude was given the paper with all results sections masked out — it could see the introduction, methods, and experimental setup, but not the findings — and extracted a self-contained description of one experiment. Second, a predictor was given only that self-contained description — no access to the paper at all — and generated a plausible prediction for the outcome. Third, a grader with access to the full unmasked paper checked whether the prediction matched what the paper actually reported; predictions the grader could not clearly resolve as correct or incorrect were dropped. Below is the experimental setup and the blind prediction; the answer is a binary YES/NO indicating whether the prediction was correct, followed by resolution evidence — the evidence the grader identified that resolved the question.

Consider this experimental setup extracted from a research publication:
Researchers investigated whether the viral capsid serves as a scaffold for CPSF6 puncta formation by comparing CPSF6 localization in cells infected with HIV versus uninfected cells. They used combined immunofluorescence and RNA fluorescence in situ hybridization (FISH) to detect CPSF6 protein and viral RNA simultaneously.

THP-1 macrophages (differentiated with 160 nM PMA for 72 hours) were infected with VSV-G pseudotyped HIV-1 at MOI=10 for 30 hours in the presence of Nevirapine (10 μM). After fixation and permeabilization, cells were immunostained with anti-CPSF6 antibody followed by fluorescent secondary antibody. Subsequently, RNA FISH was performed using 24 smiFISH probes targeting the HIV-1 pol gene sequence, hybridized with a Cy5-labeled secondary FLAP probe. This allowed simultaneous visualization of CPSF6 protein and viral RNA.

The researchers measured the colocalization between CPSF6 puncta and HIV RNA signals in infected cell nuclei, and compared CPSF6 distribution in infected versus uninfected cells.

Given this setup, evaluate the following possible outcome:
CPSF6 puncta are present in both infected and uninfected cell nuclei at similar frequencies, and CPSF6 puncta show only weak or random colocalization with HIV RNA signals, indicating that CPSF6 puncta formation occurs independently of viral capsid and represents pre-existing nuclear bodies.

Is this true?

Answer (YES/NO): NO